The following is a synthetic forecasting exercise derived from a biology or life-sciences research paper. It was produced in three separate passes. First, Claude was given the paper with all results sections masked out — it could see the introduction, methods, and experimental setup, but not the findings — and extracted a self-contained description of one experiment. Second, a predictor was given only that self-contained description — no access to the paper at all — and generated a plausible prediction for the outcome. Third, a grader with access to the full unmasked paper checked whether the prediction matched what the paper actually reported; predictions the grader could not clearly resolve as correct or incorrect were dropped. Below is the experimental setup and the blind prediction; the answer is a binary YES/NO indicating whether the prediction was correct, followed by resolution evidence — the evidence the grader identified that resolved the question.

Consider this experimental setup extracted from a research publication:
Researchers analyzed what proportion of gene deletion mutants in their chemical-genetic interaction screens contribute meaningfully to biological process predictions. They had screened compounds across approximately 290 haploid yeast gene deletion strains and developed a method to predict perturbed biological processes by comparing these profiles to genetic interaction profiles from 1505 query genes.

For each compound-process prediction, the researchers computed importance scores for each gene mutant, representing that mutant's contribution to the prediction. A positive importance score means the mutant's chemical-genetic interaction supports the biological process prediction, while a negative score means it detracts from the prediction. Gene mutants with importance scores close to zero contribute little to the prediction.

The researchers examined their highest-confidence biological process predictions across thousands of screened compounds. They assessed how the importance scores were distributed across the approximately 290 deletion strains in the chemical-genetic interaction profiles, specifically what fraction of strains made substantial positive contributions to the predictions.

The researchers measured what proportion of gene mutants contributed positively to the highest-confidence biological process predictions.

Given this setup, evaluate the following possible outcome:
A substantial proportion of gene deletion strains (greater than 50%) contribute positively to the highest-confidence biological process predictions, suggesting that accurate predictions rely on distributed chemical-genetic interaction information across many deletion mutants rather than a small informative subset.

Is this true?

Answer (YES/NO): YES